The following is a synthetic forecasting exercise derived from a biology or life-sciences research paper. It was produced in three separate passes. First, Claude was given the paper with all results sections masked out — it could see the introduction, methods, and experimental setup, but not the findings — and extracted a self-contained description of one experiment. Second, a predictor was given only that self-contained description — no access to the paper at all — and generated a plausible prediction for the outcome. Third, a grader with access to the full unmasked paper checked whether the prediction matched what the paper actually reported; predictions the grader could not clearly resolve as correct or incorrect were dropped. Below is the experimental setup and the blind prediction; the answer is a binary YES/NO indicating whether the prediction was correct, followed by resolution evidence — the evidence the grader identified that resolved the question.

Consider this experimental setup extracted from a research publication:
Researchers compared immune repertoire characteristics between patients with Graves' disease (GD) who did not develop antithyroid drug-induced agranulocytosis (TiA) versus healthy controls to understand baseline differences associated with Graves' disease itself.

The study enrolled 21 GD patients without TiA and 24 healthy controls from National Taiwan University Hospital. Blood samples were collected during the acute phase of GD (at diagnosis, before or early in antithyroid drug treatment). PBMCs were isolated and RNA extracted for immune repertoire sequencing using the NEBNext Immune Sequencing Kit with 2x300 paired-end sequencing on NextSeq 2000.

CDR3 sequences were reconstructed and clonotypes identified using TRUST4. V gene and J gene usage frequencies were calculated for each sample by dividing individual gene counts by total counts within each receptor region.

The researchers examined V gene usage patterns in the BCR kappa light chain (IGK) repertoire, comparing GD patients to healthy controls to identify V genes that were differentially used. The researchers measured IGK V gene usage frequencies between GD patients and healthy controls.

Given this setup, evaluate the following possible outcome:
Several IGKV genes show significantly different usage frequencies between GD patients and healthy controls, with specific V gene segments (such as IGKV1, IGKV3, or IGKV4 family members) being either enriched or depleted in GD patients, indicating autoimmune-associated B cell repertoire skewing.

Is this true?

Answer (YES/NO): NO